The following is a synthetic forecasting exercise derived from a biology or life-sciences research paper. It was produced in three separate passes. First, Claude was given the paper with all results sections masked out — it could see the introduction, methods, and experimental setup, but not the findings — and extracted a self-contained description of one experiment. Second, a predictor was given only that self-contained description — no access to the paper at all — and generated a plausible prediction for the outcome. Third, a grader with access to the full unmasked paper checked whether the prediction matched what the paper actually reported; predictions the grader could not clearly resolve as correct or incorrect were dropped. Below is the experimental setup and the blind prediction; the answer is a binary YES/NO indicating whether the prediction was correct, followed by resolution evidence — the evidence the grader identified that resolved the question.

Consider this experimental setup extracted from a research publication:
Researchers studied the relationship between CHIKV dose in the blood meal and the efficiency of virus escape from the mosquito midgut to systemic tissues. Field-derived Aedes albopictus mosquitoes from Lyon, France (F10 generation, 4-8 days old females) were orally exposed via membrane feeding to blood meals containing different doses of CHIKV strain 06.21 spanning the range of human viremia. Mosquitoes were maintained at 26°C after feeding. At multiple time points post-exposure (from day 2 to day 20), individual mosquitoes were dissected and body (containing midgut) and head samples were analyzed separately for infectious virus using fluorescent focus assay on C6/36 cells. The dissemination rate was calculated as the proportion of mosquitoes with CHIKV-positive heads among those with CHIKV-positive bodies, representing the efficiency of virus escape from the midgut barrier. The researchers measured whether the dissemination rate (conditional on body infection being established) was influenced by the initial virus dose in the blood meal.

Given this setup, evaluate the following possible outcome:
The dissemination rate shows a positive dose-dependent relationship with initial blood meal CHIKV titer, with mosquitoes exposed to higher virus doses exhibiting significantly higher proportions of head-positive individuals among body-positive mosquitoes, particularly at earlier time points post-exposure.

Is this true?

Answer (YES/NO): NO